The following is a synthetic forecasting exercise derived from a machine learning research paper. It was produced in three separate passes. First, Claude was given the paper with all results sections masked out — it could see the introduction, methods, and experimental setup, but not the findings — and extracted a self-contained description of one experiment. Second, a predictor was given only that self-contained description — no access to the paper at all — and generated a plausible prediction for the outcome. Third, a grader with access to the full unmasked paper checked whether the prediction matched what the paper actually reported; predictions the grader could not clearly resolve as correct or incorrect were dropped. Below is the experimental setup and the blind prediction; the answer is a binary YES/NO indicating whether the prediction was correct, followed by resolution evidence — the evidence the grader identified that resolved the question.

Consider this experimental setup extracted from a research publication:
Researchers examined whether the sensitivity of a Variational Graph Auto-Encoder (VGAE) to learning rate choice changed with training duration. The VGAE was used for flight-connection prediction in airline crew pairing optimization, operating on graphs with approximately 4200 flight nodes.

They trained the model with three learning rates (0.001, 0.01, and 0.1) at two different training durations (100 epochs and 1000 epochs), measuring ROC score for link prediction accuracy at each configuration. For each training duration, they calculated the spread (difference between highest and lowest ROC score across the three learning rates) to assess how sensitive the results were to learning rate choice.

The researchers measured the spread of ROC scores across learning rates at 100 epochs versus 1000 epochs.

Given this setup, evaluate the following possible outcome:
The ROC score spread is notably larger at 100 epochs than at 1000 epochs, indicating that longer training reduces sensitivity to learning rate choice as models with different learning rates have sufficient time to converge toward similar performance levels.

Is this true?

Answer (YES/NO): NO